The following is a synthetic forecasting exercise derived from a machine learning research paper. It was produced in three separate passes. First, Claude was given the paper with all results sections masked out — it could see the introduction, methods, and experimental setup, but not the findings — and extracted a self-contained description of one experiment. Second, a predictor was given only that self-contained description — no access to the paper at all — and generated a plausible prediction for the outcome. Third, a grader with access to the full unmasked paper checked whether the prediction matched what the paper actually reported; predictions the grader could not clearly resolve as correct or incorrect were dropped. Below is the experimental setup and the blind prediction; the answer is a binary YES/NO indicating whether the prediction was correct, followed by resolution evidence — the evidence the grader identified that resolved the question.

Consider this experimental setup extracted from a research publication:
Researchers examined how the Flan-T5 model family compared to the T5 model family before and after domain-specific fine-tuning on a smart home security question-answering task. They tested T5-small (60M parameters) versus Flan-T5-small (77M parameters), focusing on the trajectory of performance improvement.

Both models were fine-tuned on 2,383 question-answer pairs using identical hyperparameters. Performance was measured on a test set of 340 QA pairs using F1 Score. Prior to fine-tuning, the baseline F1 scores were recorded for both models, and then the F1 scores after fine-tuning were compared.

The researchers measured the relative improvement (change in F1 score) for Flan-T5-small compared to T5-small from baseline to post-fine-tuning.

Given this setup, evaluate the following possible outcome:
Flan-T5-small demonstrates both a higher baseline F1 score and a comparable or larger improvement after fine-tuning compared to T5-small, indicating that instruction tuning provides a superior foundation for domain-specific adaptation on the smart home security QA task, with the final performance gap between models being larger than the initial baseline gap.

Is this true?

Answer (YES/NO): NO